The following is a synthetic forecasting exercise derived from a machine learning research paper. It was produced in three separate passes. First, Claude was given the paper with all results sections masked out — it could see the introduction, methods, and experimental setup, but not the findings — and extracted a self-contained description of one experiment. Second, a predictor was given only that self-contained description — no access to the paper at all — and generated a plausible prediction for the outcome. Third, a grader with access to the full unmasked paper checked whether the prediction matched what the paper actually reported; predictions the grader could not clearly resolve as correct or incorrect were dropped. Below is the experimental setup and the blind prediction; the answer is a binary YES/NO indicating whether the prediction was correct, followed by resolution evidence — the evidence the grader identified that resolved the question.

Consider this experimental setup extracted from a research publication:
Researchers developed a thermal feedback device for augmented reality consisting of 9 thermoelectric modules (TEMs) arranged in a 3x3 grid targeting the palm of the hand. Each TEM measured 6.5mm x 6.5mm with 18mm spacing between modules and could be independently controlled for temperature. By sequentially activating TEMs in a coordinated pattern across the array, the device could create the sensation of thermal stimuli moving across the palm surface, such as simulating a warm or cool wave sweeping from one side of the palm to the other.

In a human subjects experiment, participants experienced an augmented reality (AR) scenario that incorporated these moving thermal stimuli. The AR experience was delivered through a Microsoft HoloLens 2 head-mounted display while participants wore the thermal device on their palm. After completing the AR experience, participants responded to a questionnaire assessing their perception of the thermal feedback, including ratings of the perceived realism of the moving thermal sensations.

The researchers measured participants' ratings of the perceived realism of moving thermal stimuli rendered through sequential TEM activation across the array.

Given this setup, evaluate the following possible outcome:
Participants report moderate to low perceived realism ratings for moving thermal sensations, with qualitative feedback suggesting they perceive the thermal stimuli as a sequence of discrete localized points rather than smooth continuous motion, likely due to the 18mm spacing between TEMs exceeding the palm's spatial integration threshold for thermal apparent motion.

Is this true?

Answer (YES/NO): NO